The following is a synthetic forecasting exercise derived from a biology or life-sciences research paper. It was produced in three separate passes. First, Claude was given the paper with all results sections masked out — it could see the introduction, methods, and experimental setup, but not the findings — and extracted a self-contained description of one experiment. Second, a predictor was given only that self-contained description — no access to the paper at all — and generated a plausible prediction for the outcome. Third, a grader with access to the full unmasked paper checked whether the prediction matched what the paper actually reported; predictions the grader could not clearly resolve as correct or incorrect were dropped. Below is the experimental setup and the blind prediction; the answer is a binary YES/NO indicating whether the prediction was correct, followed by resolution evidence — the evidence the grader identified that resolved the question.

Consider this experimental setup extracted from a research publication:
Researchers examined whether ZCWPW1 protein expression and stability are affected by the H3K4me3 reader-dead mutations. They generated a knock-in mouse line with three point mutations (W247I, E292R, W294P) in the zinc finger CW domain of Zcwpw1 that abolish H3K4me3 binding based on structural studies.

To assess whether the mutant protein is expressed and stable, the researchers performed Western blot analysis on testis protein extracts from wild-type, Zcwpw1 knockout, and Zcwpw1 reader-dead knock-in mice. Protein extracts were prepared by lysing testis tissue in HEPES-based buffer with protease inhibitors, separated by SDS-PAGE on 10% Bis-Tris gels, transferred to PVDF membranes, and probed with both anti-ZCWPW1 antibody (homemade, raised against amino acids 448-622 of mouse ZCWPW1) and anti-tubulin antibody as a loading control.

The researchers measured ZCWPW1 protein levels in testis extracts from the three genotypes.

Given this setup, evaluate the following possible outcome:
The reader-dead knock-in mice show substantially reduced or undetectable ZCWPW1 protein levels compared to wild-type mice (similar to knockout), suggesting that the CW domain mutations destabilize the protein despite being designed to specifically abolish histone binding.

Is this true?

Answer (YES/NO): NO